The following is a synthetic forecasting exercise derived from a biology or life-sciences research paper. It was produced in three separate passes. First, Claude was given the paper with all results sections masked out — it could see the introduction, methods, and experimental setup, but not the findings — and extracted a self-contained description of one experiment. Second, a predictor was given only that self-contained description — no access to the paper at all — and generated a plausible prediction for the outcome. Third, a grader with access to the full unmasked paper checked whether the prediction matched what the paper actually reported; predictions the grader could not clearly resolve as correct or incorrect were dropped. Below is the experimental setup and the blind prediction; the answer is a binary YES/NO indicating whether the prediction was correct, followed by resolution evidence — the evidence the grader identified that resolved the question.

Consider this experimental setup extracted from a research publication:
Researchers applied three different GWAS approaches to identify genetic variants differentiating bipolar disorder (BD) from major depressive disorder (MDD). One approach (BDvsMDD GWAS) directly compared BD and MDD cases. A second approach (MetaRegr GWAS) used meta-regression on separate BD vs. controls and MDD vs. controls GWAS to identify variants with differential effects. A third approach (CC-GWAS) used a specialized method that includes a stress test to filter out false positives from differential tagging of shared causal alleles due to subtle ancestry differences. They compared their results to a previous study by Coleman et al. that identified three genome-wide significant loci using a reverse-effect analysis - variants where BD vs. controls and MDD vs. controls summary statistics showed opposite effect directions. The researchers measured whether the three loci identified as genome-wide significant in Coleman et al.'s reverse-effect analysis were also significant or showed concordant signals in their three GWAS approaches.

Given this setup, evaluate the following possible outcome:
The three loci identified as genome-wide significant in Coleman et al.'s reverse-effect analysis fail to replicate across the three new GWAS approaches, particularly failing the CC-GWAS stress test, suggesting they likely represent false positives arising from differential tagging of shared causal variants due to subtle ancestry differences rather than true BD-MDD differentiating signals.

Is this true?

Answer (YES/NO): NO